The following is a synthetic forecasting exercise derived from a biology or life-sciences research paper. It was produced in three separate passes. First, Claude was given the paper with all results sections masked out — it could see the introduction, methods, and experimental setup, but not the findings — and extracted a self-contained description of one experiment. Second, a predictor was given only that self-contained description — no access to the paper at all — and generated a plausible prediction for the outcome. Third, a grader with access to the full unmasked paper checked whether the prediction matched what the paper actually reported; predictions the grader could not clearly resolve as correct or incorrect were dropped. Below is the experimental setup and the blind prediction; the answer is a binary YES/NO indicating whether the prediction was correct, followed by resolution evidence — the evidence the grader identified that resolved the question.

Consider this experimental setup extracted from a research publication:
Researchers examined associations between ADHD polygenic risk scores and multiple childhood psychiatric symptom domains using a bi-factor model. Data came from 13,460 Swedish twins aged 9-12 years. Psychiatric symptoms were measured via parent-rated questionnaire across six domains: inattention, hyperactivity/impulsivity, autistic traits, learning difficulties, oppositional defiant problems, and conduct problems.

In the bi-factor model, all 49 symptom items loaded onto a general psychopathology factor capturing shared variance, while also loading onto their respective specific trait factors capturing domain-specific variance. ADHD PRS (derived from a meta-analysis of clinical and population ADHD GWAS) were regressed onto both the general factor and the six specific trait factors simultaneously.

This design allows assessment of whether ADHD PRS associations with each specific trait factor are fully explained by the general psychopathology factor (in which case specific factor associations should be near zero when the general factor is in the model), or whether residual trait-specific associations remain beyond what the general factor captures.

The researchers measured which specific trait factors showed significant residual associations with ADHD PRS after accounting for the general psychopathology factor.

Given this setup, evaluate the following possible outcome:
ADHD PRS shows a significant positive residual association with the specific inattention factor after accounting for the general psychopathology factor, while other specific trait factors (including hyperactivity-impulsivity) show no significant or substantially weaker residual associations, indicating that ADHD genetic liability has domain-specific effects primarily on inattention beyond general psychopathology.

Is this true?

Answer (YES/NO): NO